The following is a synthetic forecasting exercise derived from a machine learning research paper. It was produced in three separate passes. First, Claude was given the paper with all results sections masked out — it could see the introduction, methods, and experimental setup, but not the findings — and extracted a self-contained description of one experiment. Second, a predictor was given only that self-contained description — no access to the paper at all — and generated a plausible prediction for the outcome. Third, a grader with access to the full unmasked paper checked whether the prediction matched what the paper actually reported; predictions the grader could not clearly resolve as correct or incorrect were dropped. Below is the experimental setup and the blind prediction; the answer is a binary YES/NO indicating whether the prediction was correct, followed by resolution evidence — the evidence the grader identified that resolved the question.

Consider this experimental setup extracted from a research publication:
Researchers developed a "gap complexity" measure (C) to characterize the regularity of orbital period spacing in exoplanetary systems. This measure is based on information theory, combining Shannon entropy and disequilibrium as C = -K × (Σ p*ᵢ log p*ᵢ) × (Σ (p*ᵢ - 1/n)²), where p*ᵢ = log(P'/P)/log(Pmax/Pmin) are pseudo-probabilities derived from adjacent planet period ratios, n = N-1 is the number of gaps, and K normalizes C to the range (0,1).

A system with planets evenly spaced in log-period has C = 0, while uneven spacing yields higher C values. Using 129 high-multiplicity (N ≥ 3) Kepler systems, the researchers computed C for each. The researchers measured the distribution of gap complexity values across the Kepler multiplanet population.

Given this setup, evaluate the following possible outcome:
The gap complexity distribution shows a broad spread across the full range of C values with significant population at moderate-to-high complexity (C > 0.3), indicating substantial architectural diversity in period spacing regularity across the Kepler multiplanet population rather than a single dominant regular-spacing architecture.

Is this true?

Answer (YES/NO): NO